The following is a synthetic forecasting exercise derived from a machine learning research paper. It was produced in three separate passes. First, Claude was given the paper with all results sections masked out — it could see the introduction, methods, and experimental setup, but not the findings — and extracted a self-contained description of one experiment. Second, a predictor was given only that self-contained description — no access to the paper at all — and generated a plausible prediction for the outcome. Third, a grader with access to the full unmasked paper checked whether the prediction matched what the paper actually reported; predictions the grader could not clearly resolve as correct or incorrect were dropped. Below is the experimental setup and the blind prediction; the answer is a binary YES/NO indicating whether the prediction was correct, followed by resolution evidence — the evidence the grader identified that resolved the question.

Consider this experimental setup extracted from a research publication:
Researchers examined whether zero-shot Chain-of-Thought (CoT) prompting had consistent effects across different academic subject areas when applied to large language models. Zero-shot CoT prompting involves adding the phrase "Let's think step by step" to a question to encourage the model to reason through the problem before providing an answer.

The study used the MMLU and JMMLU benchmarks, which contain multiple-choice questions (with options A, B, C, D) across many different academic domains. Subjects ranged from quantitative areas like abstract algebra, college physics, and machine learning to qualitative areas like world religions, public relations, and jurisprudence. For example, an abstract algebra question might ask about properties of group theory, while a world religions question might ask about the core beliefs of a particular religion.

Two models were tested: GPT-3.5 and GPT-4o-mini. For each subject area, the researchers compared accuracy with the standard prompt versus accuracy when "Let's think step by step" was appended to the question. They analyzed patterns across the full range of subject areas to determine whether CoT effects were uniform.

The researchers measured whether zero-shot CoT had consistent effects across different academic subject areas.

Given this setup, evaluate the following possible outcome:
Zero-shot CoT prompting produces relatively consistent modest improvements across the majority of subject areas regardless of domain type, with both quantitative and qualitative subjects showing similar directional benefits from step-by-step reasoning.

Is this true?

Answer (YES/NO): NO